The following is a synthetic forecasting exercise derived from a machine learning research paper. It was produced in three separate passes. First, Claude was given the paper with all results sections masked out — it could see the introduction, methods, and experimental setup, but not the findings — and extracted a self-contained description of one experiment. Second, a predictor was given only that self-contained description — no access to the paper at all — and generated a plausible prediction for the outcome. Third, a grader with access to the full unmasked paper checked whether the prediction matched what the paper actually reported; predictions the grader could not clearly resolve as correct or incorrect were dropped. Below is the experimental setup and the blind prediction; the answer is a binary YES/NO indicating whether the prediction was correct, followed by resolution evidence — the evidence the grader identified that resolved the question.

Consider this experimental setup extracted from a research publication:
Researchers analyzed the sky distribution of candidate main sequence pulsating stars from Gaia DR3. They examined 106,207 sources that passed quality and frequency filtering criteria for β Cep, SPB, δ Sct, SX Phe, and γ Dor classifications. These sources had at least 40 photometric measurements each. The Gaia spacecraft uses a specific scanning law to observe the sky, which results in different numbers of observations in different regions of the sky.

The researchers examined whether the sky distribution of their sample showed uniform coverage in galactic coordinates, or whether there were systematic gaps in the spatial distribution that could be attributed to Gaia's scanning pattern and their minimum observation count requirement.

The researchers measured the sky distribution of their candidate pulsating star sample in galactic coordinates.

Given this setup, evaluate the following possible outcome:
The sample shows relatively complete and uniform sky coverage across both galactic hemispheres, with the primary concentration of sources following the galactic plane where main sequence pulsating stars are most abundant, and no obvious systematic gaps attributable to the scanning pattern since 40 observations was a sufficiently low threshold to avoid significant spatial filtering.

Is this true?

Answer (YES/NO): NO